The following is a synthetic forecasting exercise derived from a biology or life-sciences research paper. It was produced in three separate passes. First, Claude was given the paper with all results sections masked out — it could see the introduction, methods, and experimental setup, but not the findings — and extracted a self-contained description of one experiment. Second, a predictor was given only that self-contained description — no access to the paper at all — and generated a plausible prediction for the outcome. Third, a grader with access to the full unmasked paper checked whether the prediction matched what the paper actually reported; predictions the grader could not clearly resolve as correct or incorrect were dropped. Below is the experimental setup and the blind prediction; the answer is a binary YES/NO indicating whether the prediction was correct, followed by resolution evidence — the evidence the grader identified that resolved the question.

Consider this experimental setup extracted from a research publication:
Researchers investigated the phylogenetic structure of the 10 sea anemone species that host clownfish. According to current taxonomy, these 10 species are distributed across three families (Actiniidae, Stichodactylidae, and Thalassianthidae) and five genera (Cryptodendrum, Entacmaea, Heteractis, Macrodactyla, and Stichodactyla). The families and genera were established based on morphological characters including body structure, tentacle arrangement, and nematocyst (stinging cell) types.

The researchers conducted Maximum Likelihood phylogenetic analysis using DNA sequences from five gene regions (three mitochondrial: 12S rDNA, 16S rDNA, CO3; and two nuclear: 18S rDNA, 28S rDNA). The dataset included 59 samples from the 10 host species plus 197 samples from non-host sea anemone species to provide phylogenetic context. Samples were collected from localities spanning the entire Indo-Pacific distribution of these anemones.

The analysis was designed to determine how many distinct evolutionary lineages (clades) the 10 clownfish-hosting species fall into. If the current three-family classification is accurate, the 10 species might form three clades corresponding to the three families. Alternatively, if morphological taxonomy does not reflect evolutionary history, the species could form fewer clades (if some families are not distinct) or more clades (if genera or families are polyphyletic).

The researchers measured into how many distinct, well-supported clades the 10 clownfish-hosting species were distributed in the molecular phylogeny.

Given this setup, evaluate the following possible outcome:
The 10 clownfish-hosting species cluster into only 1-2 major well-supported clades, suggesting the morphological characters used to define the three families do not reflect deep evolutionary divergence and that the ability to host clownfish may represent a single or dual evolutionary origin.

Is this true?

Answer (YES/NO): NO